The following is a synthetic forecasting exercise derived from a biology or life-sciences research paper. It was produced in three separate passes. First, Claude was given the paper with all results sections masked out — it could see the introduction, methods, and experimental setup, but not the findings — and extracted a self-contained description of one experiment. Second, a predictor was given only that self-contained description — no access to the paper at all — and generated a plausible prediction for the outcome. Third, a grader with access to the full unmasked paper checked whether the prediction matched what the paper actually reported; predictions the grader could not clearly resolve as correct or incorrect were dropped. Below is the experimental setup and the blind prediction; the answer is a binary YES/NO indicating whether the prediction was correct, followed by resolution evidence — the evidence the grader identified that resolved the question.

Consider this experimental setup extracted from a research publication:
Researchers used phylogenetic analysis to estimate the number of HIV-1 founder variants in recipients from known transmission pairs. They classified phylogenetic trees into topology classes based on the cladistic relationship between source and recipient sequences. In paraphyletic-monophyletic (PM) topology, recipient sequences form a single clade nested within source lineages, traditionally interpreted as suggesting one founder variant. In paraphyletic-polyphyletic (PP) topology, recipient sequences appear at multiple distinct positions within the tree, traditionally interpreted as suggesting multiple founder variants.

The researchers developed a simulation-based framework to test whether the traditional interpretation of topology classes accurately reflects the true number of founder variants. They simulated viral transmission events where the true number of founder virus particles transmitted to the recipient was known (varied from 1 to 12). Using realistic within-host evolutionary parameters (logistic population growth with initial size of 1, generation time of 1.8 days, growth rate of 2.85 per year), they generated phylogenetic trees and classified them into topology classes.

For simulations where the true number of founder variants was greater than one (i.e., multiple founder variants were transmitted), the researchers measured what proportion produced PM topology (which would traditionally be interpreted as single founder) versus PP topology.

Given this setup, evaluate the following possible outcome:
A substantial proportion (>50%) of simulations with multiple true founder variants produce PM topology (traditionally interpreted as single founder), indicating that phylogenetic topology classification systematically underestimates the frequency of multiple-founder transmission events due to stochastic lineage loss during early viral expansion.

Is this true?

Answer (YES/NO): NO